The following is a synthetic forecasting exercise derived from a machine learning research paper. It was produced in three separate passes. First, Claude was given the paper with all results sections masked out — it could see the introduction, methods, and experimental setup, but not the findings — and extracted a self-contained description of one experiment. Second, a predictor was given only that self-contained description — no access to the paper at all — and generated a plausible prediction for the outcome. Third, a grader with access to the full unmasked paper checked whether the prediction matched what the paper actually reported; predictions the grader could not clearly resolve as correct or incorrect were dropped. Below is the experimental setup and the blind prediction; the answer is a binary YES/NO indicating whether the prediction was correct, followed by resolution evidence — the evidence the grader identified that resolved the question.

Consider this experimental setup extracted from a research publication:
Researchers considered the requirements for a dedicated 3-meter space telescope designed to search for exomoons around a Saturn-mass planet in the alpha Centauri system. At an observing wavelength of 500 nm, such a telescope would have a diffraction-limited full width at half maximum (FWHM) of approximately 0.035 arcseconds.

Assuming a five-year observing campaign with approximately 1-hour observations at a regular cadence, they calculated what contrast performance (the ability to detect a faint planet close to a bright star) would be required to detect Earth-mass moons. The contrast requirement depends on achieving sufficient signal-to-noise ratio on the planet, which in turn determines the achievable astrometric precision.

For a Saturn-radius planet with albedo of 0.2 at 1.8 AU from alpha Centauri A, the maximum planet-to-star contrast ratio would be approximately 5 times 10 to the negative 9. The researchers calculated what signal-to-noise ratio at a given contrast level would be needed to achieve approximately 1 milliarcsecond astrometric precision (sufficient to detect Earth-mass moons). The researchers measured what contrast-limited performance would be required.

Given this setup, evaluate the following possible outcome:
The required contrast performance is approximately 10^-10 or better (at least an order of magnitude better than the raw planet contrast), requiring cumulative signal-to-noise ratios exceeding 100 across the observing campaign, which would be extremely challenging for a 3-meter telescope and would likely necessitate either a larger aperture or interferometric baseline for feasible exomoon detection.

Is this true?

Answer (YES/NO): NO